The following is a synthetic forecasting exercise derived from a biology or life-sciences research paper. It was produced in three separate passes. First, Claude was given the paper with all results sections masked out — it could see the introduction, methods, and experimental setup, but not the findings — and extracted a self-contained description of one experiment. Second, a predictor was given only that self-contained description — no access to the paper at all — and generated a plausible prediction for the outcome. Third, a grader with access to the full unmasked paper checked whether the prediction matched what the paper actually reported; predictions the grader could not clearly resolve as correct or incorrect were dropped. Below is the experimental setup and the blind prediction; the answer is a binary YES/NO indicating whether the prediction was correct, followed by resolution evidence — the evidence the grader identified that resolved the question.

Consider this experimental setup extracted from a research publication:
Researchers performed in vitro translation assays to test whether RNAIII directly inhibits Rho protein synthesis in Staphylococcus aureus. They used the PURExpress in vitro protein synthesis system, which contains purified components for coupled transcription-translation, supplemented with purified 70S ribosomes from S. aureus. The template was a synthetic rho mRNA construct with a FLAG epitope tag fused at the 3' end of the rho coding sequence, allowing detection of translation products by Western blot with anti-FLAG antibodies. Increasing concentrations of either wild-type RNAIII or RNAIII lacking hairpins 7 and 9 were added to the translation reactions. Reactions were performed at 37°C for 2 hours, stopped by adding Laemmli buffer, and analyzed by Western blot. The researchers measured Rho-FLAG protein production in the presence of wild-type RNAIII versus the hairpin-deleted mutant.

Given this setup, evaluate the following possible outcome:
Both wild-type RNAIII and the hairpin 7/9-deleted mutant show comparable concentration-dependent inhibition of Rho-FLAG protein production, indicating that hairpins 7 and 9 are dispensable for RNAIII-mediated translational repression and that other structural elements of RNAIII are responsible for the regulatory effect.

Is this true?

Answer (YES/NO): NO